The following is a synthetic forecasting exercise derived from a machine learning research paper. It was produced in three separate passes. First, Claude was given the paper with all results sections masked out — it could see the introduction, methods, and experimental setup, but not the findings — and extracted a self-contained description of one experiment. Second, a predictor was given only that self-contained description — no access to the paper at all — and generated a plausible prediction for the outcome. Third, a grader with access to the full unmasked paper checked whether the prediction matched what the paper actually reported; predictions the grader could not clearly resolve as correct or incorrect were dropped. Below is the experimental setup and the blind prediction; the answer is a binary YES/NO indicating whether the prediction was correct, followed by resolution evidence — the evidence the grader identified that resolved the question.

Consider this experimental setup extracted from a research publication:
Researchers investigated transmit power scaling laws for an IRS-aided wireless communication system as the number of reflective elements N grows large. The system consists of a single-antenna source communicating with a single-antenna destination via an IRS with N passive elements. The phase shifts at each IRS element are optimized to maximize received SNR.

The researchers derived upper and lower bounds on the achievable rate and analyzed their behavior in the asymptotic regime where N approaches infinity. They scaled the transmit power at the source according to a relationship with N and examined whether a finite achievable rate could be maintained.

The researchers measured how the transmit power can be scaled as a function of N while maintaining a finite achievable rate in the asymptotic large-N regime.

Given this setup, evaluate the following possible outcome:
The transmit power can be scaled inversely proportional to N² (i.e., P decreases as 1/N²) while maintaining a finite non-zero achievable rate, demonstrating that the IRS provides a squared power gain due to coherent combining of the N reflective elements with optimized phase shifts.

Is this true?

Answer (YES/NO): YES